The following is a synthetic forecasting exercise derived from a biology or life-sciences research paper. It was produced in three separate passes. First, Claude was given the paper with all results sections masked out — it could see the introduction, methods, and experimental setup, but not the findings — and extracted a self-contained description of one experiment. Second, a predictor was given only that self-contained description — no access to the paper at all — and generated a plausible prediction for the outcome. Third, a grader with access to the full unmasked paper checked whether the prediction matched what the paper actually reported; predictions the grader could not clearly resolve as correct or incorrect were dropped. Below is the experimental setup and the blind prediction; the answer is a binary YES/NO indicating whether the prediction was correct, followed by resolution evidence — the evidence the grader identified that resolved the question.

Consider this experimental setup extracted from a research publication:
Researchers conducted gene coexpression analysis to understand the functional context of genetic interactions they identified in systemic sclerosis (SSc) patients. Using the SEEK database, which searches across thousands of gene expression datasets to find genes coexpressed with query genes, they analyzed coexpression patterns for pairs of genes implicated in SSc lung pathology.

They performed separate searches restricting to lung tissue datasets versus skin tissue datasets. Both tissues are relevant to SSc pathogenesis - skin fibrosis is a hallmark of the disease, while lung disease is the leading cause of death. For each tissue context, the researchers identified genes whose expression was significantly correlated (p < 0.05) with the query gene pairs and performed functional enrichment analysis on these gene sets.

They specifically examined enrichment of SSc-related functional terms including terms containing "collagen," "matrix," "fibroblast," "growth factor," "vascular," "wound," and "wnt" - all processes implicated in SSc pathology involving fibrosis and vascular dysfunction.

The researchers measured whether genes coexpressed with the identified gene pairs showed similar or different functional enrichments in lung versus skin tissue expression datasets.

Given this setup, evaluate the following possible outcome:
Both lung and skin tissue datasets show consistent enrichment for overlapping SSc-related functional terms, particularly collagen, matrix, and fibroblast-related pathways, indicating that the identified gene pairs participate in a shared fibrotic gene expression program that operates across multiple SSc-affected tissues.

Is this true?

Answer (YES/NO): NO